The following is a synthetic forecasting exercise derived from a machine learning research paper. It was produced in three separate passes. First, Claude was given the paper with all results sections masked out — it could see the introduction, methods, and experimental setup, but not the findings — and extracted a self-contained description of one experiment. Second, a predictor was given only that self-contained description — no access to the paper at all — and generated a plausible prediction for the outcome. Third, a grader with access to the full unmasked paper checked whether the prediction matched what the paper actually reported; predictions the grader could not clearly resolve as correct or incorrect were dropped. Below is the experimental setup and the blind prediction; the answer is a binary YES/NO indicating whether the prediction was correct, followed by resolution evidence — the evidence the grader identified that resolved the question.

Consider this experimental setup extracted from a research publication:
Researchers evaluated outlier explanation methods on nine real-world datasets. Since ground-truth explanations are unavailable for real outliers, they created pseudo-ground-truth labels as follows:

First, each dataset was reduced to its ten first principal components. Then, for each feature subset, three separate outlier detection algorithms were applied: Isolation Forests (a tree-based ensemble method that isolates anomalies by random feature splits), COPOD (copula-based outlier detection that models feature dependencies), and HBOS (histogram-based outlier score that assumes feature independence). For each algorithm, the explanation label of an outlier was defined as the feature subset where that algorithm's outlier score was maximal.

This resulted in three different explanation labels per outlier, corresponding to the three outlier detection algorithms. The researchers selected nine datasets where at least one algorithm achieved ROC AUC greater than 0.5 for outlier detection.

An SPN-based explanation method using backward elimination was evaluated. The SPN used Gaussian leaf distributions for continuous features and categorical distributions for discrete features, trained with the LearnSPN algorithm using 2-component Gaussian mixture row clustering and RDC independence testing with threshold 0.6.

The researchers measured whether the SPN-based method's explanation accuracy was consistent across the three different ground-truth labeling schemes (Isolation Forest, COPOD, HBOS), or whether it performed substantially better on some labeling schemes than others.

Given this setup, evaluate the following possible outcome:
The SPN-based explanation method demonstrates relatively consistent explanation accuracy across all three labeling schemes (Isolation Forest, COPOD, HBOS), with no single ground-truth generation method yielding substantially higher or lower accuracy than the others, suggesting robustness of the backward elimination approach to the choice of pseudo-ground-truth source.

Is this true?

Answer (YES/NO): NO